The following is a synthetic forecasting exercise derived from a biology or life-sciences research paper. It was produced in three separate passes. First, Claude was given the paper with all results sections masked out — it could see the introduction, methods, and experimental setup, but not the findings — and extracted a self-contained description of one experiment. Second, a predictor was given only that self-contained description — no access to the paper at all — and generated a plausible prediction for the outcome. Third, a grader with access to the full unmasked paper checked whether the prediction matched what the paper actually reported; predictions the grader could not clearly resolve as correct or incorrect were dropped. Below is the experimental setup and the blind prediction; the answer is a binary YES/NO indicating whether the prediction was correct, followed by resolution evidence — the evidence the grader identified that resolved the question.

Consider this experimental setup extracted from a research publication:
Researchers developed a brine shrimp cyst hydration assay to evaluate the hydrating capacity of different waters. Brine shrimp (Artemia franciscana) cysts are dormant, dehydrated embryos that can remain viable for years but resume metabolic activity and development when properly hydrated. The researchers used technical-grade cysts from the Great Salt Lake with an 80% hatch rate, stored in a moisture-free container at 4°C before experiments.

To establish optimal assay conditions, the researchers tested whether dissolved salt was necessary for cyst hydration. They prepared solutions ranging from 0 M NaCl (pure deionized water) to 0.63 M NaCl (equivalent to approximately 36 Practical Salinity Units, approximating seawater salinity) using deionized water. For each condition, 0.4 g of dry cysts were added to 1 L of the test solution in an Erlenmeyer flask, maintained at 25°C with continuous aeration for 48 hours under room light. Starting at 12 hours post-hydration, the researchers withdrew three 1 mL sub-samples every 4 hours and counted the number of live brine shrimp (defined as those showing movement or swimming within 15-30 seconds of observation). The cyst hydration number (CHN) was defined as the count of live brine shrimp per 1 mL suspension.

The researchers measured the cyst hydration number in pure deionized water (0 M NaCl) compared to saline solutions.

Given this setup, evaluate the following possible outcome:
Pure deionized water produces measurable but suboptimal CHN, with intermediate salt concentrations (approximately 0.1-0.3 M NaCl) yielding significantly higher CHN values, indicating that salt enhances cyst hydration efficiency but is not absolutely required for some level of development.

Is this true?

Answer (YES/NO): NO